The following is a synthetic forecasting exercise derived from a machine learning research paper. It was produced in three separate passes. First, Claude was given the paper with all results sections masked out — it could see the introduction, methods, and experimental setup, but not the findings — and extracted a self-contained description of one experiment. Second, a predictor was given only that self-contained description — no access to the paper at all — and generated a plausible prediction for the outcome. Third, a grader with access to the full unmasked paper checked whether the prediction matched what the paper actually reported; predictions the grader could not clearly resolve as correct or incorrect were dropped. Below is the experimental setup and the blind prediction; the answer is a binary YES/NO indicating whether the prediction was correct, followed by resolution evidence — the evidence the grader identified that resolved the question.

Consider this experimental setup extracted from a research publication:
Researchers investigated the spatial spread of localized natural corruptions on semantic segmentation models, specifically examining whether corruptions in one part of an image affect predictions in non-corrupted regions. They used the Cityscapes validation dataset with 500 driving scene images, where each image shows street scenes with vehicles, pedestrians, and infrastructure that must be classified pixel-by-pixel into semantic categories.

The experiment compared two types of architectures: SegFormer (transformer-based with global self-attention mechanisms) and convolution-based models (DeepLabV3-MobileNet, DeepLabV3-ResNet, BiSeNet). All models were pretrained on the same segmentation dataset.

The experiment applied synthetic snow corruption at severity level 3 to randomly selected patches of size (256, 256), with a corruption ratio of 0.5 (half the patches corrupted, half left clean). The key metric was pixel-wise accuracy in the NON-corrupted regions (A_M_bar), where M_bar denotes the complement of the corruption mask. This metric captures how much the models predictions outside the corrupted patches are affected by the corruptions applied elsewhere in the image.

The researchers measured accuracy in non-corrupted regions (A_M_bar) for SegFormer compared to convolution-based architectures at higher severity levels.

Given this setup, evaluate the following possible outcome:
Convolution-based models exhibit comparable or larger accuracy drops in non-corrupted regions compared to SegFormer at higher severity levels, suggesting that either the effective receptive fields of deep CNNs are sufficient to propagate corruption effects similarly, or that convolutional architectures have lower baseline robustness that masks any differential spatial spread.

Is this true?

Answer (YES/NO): YES